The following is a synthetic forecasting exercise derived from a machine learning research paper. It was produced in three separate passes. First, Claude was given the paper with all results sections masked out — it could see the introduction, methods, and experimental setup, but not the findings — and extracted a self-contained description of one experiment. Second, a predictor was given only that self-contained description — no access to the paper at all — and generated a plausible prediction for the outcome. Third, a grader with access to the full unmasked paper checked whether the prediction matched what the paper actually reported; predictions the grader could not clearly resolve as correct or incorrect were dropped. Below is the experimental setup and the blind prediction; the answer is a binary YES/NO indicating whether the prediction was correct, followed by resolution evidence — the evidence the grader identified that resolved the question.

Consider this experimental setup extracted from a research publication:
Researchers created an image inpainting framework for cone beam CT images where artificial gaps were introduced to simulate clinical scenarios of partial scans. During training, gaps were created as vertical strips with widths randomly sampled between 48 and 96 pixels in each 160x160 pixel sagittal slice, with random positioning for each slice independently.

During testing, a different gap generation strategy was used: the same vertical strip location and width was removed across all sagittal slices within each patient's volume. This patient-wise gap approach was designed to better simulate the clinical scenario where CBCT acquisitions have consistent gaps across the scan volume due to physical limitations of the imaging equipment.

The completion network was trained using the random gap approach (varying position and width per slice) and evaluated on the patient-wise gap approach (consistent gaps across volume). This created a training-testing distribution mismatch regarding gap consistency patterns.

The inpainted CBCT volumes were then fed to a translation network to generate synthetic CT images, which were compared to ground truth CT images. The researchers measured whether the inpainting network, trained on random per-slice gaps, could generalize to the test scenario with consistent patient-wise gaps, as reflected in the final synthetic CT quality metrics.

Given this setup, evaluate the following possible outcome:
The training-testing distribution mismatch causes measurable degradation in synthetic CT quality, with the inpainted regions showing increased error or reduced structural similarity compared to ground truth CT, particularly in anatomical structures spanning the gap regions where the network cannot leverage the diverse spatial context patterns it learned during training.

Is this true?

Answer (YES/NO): NO